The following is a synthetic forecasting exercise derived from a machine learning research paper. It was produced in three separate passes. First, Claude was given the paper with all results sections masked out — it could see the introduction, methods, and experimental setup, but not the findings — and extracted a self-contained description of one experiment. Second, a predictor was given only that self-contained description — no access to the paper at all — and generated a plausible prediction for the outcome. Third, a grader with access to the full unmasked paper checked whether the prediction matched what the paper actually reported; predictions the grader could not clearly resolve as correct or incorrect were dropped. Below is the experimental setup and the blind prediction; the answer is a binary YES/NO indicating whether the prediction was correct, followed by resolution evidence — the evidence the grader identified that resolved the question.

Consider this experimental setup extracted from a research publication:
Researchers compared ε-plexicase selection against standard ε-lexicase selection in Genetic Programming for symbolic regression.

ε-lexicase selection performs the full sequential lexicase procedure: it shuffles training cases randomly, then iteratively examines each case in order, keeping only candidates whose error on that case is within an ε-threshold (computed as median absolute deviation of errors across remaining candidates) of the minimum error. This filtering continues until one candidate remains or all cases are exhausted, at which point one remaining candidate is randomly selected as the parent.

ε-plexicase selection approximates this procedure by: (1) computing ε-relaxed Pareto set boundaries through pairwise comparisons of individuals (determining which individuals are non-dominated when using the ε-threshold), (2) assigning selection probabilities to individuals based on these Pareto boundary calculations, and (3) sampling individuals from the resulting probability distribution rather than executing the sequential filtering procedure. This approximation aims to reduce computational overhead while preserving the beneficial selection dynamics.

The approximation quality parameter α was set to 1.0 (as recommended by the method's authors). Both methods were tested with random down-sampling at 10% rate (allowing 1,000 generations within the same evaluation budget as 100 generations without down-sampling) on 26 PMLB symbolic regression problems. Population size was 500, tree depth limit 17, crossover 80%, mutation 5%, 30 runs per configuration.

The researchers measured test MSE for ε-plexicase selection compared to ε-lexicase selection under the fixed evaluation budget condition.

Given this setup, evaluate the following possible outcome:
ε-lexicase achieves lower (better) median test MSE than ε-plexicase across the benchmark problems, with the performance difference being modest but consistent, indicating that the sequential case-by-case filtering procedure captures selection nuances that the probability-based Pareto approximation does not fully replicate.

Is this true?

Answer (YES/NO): NO